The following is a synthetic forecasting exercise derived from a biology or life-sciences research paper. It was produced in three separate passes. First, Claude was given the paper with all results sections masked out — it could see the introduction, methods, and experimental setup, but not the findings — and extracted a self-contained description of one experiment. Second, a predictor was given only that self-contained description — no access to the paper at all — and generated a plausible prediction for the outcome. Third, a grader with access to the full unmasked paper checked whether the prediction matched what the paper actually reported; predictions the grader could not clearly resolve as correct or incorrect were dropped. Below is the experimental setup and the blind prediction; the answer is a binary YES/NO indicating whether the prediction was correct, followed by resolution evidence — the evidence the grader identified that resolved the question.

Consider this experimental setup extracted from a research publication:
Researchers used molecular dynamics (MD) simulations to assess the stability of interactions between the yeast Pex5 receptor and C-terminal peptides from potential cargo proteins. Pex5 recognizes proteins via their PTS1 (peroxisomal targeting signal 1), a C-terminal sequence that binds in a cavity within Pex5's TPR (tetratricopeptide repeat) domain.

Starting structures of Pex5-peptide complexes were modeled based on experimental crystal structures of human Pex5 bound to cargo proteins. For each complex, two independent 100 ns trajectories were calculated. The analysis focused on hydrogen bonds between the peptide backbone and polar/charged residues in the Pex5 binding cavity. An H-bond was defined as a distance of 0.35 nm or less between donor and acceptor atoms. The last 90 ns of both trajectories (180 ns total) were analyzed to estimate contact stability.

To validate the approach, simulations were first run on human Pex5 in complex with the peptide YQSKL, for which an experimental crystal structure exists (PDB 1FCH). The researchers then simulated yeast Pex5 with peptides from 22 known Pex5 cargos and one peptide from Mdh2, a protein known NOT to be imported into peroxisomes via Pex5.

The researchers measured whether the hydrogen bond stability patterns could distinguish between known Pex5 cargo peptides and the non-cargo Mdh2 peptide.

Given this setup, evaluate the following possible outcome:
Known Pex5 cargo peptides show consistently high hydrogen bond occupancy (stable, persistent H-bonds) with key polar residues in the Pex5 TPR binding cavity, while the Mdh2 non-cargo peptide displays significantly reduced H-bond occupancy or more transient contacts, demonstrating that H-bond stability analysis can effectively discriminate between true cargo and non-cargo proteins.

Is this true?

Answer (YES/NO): YES